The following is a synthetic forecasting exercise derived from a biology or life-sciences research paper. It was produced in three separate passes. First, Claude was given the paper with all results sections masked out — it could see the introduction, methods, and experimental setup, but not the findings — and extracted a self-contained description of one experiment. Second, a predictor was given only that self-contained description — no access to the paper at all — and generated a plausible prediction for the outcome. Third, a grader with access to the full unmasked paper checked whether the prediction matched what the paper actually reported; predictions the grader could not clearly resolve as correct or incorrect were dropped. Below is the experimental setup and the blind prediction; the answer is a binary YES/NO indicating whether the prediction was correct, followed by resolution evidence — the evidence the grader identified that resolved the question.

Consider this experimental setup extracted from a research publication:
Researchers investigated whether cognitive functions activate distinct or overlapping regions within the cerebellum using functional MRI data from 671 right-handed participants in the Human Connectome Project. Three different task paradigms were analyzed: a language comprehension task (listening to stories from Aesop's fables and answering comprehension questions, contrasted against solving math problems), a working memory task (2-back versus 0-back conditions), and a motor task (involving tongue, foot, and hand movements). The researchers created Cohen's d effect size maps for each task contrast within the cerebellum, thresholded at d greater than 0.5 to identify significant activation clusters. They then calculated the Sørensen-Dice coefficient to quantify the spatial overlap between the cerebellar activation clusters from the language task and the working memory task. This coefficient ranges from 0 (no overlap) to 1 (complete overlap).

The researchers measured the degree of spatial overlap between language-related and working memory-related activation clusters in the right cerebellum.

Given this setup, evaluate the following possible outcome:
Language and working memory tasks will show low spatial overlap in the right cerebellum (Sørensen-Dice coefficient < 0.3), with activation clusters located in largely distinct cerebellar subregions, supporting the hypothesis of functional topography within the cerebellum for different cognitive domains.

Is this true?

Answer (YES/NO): YES